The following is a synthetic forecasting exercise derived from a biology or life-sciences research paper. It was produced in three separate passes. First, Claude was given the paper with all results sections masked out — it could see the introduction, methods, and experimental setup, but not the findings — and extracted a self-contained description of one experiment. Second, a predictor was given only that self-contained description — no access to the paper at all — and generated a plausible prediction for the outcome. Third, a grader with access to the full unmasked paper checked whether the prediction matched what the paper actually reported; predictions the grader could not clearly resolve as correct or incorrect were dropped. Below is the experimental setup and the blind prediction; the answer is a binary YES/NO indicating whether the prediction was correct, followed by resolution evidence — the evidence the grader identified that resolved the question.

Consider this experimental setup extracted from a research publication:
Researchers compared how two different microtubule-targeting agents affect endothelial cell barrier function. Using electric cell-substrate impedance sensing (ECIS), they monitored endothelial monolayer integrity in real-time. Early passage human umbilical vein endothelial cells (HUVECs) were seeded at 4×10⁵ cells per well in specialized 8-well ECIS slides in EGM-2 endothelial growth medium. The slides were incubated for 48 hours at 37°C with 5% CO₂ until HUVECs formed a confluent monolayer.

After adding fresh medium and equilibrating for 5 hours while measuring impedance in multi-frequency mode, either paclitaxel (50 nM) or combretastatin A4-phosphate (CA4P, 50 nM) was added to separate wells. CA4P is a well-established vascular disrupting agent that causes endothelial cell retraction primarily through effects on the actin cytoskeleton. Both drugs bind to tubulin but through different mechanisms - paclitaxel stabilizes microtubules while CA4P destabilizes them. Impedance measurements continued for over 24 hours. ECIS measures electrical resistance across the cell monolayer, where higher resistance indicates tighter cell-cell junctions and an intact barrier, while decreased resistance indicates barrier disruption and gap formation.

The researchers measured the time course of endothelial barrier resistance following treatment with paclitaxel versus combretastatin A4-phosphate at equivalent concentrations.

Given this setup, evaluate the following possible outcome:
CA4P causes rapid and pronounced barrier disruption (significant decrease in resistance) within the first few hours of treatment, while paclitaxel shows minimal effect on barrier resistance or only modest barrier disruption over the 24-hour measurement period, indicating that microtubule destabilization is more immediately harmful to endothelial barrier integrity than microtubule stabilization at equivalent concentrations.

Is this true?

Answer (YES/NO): NO